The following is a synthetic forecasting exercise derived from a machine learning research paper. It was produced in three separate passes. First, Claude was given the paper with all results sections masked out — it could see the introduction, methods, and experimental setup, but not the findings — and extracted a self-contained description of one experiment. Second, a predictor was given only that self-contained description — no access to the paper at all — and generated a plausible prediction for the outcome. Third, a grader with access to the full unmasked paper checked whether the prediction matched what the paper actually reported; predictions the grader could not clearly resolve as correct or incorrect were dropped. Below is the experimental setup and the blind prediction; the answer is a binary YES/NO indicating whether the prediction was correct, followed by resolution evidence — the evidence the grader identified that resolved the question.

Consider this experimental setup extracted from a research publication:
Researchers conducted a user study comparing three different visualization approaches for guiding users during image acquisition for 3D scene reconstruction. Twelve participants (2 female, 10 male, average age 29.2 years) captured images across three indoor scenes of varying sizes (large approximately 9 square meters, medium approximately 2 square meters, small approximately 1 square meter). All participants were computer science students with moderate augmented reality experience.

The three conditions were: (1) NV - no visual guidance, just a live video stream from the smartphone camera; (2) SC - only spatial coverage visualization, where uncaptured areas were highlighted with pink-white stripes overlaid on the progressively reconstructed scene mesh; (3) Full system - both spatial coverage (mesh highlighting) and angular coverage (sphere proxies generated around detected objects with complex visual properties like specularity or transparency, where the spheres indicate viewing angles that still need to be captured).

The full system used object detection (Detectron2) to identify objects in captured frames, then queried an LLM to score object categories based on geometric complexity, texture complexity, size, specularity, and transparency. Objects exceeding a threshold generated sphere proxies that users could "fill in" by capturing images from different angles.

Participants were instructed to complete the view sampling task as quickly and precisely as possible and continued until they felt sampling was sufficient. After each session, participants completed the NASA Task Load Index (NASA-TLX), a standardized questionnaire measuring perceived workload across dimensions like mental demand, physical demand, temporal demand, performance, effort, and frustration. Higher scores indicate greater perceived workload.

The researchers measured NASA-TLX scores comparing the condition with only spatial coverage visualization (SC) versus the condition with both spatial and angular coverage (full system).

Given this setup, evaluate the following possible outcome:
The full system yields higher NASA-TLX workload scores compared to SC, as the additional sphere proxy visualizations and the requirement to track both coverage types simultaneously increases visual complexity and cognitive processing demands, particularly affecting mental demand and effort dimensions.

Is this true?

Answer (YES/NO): NO